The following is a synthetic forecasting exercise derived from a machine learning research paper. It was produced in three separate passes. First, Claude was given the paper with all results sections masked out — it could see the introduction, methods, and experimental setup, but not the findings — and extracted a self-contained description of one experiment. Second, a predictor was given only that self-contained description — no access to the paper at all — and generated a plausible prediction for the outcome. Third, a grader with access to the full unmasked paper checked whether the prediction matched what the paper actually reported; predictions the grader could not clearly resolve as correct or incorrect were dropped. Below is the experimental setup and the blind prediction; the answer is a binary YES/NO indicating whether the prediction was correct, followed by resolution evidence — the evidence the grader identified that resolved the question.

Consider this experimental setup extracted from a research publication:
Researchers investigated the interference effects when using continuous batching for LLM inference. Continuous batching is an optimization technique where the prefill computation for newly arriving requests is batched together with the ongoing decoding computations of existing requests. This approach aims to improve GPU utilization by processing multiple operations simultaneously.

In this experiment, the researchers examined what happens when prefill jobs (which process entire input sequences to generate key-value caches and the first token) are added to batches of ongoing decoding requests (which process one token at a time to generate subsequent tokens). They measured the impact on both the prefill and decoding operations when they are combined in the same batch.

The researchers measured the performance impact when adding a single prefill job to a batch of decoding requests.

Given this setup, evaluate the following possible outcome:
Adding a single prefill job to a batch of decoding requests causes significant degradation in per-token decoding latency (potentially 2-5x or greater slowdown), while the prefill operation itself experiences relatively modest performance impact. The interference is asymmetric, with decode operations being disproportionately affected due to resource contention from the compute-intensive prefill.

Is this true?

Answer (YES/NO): NO